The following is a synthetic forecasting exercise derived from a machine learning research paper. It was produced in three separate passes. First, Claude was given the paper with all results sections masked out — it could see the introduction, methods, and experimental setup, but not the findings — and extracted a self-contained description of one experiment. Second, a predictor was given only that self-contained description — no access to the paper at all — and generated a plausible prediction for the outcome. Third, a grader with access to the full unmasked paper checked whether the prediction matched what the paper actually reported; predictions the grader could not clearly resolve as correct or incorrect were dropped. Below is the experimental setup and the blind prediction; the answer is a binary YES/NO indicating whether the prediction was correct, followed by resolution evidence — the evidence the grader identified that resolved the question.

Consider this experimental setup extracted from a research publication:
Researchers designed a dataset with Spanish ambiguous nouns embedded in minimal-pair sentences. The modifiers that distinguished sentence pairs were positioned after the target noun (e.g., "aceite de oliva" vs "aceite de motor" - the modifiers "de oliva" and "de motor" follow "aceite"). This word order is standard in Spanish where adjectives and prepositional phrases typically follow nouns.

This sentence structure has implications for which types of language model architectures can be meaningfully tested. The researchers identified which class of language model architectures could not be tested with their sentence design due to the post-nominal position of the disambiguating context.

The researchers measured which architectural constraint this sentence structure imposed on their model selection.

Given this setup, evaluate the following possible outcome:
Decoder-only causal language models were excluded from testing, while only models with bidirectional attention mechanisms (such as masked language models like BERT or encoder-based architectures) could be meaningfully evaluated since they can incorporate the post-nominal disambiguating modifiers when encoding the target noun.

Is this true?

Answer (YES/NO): YES